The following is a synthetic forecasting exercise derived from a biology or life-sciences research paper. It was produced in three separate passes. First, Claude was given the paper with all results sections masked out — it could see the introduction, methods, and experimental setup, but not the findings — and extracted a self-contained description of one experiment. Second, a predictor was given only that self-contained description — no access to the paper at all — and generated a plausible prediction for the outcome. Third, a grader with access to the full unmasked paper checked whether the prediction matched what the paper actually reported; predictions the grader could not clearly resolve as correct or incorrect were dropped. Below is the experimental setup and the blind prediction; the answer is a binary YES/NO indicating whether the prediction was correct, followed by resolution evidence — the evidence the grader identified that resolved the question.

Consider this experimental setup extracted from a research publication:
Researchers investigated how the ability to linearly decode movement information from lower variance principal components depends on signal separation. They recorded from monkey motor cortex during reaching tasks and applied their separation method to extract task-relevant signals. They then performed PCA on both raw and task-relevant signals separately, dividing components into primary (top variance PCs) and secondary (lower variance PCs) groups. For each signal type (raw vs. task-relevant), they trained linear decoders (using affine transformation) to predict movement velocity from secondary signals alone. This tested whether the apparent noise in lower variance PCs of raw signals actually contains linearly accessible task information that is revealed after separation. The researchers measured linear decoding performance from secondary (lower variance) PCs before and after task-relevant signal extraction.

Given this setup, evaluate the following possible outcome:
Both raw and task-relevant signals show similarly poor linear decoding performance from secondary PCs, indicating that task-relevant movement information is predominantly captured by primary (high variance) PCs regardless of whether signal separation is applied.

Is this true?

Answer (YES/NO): NO